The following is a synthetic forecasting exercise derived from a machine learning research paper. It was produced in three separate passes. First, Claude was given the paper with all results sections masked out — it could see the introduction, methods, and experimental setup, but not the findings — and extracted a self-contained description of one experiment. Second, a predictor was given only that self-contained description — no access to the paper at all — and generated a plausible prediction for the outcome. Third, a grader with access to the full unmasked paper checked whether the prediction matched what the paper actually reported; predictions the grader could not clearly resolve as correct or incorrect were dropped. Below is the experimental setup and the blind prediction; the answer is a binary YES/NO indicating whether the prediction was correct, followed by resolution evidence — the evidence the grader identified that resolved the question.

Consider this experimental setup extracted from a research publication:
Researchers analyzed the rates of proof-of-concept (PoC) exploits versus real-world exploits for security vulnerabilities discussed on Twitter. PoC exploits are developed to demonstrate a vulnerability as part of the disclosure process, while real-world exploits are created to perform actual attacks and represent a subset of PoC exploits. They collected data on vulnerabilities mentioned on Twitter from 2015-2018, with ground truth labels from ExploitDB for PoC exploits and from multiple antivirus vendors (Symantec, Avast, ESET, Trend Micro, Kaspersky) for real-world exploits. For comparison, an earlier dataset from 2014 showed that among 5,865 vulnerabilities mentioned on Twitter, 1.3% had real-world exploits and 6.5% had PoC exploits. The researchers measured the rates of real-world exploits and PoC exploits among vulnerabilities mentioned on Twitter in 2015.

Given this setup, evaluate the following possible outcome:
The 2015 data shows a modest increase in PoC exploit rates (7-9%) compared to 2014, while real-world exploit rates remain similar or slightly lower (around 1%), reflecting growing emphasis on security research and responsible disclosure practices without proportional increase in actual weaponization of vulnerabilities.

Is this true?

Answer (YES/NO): NO